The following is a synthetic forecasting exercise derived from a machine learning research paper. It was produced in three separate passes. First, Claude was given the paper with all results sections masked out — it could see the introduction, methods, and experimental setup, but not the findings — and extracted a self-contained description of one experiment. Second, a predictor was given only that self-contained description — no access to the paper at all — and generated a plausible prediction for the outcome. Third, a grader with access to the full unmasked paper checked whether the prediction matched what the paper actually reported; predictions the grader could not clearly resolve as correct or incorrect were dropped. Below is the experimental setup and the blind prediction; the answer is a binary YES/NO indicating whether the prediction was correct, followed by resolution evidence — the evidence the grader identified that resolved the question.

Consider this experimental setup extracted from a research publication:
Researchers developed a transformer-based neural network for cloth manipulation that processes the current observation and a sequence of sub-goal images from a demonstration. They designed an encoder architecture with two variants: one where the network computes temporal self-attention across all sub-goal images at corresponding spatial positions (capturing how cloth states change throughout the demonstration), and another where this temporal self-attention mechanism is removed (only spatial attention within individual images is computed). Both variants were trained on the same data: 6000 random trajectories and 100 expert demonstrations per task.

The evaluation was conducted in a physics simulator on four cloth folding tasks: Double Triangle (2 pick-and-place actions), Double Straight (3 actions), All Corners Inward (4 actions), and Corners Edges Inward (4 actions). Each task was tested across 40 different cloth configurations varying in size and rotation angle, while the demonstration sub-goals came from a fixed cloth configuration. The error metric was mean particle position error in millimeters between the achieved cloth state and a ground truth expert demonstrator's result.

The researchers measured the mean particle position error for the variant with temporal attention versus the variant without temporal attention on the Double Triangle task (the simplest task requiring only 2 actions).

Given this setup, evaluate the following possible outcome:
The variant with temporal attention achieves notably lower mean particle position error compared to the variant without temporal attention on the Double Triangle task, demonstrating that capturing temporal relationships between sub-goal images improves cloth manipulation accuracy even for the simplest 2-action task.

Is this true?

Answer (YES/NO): YES